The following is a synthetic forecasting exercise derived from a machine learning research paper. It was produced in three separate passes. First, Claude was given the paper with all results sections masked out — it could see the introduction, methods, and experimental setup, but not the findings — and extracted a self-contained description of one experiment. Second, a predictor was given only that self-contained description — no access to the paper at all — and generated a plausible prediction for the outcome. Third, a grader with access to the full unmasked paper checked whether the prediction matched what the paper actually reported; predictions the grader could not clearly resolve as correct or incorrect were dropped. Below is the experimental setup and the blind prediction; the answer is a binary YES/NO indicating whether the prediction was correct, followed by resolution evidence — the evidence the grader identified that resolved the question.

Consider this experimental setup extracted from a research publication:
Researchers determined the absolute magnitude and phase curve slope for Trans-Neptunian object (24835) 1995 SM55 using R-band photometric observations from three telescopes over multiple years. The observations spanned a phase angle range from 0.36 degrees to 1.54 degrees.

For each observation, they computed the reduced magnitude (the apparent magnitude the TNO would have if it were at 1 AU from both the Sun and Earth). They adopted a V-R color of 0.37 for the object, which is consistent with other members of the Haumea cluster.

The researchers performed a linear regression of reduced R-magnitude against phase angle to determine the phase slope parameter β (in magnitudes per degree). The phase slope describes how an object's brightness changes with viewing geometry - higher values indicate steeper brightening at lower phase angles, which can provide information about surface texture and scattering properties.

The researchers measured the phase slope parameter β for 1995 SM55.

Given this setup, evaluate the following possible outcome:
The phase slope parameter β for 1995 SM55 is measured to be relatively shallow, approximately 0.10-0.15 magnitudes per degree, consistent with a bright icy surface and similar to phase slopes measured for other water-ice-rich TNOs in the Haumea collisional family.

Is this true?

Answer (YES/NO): NO